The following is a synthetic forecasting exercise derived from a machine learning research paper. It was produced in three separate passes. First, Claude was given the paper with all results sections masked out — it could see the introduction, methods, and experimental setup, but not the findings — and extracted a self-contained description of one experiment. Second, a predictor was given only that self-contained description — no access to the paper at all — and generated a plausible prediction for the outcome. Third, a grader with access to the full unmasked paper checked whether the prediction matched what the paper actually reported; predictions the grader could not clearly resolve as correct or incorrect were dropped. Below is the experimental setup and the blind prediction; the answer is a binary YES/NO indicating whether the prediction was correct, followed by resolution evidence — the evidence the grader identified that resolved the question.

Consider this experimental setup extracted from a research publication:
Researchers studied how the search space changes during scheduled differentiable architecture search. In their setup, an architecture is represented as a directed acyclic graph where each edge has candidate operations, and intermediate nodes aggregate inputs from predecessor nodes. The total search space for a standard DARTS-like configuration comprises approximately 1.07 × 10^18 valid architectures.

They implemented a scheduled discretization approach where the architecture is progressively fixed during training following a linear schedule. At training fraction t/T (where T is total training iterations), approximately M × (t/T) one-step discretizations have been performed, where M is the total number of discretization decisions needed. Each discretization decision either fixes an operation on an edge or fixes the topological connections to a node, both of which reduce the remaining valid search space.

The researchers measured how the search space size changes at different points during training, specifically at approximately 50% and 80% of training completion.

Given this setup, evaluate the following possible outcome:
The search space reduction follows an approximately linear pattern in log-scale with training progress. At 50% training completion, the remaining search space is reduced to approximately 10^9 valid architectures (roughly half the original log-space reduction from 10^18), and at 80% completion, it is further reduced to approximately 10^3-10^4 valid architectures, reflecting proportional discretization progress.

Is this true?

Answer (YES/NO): NO